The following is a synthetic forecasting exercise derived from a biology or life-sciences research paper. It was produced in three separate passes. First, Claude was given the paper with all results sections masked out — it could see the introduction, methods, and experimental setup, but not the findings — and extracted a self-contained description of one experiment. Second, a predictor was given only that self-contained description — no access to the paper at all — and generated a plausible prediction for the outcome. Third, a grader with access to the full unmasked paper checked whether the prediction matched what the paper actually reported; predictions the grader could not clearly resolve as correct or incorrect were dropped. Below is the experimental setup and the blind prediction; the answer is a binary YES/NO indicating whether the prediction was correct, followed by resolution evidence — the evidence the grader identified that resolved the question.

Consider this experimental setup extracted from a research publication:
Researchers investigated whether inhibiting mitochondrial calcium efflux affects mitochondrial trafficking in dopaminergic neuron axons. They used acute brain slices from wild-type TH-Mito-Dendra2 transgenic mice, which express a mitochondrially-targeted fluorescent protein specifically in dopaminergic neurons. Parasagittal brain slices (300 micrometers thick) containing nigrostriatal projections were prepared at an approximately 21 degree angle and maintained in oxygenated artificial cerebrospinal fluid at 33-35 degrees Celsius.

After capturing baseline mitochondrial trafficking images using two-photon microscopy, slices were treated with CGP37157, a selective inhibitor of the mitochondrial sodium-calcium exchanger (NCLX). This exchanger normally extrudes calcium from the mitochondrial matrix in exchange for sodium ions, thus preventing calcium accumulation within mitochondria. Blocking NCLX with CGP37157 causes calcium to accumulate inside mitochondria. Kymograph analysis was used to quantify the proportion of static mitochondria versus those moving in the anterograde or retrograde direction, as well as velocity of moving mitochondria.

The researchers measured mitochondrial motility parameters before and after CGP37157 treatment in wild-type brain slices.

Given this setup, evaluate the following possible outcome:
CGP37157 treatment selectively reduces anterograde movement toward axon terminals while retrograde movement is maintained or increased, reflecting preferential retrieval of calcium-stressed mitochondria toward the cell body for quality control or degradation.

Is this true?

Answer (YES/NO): NO